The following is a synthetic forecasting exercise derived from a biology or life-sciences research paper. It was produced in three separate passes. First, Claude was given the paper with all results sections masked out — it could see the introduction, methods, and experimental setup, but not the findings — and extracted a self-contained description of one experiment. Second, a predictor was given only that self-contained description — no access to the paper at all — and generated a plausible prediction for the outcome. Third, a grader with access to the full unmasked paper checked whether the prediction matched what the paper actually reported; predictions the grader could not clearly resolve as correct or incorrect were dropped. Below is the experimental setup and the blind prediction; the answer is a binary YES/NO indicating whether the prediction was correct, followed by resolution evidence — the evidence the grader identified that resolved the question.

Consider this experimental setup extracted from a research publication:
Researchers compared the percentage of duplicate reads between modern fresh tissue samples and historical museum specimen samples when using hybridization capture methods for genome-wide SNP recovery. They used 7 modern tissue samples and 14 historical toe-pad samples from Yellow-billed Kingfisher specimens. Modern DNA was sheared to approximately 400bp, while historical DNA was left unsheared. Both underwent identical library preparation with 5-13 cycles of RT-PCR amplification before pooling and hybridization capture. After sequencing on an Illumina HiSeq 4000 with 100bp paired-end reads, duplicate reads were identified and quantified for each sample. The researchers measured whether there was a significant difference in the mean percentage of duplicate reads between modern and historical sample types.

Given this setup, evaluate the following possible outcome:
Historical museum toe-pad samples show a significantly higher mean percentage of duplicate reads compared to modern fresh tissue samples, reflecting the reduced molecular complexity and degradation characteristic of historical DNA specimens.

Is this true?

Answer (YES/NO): NO